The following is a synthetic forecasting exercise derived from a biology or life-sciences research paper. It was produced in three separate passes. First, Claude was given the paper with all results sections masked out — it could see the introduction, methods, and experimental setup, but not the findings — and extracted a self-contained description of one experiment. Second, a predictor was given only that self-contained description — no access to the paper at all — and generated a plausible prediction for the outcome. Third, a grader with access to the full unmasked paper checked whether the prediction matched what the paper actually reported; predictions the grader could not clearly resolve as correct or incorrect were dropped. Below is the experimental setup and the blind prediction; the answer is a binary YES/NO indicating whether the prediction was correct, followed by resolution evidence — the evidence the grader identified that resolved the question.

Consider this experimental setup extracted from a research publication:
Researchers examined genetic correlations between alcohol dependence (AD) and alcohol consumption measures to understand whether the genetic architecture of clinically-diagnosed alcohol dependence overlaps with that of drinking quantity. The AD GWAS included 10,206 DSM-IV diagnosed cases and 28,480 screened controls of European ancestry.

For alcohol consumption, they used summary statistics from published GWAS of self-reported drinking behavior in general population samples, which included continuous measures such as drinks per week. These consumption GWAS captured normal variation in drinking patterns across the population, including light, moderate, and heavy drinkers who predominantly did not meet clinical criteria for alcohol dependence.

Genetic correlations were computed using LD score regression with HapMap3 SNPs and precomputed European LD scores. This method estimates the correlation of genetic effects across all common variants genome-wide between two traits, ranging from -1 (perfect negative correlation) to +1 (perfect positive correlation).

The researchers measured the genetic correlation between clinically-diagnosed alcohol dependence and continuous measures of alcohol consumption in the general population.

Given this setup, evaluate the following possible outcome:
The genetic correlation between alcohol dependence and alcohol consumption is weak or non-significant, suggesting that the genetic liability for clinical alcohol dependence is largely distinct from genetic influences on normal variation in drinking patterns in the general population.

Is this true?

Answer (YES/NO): NO